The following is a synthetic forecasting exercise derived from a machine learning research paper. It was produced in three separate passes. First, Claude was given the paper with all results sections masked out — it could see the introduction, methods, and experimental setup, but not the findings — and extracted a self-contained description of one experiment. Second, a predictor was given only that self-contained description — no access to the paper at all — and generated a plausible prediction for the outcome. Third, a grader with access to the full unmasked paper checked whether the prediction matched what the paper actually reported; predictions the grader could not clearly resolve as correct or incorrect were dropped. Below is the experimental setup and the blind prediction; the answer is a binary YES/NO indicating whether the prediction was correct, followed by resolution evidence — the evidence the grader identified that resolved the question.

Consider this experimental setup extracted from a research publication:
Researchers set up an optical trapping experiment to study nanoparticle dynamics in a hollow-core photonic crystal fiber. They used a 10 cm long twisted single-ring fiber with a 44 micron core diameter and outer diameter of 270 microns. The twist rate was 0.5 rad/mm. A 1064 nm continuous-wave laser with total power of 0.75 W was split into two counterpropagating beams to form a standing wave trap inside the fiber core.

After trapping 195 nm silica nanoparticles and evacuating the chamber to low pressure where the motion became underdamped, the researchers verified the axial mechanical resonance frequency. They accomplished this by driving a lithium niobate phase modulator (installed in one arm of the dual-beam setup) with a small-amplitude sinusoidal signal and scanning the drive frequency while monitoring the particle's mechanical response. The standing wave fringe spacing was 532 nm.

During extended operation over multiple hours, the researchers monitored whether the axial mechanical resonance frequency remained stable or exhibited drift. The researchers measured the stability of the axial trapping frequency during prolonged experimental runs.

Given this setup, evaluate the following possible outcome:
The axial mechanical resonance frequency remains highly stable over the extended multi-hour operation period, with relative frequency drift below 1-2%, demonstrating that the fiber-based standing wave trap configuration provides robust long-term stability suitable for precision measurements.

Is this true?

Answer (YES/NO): NO